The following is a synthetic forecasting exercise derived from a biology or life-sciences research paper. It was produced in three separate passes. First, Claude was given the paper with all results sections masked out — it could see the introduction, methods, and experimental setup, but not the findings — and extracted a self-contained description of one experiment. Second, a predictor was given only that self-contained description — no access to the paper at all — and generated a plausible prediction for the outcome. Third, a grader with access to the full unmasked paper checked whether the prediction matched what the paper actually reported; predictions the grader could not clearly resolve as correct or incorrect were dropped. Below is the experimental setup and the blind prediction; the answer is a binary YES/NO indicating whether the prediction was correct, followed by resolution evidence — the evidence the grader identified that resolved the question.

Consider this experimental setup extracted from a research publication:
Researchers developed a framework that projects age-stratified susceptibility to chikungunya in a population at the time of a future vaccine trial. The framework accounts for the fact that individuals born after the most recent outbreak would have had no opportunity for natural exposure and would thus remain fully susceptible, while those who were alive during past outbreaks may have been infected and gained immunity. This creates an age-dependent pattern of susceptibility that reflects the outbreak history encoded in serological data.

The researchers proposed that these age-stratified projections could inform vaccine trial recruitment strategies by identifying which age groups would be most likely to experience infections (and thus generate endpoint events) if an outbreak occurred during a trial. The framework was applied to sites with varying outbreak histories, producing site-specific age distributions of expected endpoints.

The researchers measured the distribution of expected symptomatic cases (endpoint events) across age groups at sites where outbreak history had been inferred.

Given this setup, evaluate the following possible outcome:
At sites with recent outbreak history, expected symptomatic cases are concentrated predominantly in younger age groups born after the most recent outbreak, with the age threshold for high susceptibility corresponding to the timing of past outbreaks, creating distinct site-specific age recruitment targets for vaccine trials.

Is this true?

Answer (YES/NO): YES